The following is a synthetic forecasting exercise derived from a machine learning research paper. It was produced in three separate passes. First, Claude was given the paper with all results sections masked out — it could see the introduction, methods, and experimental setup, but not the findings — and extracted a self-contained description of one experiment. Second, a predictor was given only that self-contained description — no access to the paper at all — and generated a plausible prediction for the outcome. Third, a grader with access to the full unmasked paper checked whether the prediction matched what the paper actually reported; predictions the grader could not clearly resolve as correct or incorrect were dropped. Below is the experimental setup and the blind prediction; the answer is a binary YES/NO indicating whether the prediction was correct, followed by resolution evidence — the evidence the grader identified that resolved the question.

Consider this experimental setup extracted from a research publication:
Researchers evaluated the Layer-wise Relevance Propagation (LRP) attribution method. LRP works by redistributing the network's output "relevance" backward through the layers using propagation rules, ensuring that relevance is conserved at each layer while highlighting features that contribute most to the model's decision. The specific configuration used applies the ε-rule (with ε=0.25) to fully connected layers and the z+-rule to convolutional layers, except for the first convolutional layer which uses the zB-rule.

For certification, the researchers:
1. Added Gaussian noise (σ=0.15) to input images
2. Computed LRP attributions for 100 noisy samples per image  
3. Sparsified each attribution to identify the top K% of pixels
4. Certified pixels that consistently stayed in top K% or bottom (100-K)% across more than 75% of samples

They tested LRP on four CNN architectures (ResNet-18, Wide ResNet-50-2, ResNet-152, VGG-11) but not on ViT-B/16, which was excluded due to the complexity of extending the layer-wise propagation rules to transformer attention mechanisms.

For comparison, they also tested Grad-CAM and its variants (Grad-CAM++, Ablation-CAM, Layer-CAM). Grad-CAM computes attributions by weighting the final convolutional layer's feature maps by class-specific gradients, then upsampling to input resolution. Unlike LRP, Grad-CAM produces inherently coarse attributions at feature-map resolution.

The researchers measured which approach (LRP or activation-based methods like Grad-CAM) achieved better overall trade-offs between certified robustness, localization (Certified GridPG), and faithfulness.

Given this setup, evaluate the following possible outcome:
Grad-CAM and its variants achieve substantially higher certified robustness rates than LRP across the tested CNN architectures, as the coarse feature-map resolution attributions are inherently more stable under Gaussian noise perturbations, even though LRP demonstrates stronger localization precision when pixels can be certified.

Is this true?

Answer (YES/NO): NO